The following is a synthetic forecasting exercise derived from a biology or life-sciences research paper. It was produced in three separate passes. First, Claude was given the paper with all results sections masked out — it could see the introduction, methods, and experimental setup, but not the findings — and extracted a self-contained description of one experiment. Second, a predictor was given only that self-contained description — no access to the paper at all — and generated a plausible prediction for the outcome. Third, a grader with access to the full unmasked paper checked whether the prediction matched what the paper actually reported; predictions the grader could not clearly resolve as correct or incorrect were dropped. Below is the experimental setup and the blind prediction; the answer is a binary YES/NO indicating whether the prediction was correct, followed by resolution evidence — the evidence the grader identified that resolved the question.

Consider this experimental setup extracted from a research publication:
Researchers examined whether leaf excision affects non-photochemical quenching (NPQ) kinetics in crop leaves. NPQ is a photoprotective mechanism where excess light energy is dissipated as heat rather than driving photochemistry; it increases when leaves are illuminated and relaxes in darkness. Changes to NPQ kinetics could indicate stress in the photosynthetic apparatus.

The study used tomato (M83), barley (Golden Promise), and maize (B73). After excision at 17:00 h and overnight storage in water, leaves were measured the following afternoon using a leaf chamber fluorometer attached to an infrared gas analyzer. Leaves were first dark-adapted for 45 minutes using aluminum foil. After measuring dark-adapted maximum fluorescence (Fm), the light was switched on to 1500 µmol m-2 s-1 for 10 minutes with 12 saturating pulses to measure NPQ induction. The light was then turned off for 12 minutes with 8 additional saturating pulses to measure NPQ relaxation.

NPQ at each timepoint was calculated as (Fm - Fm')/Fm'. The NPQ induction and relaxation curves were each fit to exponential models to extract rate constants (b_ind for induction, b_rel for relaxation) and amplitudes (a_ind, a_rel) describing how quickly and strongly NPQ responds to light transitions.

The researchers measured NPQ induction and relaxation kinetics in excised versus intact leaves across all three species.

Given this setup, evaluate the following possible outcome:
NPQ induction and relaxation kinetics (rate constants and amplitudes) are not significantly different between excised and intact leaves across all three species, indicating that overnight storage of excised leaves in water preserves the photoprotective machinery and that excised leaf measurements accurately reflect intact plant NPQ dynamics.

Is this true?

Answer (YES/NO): NO